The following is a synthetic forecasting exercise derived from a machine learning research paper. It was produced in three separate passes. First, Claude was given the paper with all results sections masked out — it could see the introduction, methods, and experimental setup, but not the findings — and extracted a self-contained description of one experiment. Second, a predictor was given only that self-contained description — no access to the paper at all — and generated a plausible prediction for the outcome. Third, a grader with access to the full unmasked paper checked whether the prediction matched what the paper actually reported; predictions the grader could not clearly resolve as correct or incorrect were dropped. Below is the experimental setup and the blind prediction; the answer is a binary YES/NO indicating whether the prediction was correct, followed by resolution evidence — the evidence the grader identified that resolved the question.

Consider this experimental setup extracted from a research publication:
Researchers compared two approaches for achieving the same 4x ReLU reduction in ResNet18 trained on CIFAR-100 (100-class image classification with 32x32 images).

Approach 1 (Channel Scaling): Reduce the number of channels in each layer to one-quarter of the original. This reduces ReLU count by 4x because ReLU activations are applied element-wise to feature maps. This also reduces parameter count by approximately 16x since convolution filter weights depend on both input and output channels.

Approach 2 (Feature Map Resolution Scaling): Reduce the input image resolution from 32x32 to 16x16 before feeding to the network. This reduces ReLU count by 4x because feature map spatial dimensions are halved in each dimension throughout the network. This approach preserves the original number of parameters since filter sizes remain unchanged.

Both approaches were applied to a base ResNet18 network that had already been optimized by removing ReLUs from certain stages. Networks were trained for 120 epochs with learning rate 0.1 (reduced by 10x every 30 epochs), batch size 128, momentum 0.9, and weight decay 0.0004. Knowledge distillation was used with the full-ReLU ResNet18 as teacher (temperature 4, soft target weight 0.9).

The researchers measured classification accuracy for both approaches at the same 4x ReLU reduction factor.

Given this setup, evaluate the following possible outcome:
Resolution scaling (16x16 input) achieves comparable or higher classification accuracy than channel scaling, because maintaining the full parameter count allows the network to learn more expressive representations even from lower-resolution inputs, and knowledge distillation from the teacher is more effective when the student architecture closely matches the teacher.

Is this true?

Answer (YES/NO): YES